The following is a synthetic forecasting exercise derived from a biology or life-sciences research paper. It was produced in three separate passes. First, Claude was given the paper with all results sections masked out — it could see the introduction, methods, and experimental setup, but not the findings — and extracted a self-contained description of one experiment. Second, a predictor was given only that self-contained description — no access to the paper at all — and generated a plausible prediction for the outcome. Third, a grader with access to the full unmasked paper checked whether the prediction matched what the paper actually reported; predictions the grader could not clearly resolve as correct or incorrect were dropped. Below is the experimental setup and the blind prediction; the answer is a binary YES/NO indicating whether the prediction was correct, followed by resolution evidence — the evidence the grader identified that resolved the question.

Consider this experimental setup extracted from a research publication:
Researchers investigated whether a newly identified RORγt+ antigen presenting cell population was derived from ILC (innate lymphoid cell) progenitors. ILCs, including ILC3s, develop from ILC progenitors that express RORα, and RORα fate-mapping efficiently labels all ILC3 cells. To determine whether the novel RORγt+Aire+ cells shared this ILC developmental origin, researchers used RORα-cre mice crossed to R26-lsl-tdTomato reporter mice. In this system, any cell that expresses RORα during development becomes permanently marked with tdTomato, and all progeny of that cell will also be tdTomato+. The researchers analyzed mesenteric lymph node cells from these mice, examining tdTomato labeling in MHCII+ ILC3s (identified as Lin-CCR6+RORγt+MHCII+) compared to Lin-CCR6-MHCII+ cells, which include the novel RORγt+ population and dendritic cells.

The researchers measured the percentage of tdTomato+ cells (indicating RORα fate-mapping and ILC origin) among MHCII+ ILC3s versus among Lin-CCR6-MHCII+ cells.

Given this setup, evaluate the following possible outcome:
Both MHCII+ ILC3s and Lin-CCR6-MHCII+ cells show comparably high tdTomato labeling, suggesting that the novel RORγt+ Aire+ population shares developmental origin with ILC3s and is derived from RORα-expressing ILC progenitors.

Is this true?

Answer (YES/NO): NO